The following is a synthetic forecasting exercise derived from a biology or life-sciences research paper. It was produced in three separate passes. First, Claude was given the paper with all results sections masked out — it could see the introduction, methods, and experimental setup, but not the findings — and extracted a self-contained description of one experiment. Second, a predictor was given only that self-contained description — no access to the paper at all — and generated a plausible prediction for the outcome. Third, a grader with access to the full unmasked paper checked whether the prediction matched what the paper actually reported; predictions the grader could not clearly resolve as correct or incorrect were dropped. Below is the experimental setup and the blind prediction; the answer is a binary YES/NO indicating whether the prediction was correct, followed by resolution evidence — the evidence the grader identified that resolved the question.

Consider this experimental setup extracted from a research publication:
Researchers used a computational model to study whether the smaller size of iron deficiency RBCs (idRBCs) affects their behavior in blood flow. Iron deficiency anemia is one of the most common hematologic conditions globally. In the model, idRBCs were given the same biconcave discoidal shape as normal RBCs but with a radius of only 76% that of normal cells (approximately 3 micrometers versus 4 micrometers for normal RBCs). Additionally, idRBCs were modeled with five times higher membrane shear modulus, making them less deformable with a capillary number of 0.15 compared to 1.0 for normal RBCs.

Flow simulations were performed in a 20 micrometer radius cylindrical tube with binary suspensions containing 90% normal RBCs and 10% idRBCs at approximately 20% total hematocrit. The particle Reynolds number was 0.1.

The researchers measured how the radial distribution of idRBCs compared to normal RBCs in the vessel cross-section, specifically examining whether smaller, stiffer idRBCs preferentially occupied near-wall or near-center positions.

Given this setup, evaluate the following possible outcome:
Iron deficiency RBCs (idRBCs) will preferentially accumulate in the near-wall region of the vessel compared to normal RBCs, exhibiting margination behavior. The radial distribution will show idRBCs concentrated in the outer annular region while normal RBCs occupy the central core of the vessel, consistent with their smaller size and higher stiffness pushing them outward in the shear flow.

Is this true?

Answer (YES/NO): YES